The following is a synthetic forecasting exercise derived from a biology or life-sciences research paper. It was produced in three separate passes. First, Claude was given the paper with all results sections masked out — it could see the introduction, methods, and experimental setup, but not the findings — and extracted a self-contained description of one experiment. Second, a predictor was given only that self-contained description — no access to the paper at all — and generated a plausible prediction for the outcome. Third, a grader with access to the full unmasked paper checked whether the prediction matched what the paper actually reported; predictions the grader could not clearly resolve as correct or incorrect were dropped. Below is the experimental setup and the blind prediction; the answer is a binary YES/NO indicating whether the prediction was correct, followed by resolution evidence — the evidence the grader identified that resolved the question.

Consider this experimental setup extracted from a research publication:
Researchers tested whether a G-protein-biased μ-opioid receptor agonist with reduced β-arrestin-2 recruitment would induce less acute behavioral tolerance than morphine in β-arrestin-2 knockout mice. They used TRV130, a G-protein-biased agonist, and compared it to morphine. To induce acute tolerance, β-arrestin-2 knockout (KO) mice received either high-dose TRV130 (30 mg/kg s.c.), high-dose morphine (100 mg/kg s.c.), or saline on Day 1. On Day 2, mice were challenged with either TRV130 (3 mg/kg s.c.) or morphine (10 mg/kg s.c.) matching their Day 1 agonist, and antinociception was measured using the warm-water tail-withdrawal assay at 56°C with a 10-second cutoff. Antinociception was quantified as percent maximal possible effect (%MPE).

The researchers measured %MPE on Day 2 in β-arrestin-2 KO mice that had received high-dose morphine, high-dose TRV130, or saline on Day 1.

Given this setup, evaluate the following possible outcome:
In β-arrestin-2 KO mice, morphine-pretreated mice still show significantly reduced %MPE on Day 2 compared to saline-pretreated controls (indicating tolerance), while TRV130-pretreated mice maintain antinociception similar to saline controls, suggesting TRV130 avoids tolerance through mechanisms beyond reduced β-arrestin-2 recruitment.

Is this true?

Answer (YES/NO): NO